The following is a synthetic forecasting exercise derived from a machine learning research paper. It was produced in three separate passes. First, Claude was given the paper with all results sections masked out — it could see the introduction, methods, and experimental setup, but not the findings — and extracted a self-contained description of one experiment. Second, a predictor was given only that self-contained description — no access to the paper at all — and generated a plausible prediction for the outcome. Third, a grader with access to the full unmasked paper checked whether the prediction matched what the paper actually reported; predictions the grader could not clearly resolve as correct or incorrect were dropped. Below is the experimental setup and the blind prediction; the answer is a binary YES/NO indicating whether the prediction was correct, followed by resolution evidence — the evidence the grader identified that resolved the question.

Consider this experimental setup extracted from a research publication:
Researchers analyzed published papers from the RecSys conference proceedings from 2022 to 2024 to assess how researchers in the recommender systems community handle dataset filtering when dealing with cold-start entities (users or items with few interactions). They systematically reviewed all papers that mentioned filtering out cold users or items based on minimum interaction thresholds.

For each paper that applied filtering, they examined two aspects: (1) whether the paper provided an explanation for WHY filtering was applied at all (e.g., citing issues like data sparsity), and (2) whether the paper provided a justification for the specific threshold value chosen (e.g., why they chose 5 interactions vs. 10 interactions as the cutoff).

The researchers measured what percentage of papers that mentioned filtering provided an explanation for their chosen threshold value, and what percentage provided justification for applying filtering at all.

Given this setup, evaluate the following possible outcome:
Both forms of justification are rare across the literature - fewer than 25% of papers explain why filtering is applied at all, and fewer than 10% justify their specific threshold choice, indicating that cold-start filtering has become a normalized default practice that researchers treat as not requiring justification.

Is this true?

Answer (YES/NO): YES